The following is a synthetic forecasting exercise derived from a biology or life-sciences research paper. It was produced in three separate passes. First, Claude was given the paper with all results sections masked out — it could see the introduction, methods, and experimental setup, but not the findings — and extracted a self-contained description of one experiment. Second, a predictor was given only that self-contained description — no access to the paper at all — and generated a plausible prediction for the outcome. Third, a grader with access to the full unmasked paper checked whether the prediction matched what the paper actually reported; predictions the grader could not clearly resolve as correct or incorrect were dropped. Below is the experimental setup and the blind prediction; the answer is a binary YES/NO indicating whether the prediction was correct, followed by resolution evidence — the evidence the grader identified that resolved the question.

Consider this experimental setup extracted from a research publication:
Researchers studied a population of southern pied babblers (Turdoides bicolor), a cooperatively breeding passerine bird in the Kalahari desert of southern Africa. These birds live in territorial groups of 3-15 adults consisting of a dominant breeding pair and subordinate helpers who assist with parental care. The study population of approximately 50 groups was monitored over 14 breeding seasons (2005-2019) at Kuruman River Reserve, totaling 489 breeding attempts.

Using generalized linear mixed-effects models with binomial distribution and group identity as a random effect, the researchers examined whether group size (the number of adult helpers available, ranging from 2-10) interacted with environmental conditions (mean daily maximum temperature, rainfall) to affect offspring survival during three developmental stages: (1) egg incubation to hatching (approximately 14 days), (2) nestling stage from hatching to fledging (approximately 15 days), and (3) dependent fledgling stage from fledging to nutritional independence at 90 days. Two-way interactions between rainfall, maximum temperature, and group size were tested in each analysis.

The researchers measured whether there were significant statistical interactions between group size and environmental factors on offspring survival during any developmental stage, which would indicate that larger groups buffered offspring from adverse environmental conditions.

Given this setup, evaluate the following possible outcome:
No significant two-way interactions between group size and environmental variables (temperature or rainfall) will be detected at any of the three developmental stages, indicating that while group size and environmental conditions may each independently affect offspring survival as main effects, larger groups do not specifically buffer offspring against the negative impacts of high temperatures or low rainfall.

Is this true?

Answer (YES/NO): YES